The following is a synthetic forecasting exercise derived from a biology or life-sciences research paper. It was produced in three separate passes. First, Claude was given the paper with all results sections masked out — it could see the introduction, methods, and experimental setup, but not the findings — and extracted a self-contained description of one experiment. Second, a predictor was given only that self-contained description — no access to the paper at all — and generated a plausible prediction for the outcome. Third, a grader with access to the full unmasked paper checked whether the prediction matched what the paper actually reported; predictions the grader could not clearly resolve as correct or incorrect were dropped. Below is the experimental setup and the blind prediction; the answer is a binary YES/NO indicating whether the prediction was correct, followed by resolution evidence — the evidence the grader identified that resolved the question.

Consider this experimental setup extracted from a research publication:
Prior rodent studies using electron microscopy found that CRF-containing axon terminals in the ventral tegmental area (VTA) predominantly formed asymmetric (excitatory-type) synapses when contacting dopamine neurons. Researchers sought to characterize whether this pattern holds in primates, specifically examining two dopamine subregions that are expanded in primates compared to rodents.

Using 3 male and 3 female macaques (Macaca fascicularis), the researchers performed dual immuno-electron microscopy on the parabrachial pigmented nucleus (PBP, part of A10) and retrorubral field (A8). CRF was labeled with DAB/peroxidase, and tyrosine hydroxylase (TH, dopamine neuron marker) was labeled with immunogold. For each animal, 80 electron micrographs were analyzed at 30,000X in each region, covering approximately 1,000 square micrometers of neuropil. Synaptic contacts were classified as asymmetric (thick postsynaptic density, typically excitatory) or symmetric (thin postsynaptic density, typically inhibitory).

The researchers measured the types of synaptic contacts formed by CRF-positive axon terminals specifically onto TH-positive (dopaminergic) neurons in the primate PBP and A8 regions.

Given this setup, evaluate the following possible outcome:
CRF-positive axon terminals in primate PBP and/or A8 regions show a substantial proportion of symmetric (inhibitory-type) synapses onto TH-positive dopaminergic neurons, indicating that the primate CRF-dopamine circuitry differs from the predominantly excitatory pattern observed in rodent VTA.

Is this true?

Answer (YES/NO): NO